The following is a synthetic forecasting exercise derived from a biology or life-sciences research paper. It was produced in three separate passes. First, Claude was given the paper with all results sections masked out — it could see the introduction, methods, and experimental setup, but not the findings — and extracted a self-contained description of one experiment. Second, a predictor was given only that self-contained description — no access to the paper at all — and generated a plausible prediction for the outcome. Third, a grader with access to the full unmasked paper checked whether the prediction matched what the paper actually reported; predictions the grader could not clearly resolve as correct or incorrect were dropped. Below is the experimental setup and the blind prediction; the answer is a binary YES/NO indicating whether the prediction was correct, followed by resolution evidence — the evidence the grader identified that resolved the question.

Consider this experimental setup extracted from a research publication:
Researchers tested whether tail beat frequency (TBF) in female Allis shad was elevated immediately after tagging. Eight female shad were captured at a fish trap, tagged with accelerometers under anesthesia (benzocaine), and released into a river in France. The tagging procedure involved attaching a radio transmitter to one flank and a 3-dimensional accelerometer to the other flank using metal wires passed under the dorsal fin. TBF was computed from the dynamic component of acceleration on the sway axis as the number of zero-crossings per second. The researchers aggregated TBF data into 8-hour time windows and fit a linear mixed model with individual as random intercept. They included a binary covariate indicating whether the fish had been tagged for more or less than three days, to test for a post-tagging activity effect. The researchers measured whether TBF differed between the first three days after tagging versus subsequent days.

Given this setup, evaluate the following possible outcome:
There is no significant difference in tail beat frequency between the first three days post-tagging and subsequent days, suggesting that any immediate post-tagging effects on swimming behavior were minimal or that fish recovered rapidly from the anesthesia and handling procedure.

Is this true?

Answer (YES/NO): NO